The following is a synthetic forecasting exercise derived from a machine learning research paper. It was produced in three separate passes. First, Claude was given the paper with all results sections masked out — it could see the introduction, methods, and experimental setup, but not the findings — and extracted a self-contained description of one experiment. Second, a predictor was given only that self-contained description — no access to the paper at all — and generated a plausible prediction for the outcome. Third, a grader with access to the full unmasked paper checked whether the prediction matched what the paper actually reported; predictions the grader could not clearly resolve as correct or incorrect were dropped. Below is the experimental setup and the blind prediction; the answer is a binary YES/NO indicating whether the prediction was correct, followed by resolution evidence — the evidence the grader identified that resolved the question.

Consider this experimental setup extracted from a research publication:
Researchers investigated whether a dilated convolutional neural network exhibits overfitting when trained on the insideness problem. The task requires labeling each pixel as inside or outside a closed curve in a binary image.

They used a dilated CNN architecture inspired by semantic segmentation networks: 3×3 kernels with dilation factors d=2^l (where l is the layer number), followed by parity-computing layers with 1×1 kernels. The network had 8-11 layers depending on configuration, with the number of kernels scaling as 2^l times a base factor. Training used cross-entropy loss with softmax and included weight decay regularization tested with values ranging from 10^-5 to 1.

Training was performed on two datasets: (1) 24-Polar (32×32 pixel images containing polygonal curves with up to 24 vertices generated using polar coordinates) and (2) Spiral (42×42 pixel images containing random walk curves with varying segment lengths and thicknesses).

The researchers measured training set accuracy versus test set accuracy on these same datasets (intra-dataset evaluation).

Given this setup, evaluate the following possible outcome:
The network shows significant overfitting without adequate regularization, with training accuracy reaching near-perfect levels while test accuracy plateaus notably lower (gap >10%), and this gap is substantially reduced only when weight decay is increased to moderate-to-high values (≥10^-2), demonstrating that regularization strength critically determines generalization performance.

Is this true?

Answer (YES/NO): NO